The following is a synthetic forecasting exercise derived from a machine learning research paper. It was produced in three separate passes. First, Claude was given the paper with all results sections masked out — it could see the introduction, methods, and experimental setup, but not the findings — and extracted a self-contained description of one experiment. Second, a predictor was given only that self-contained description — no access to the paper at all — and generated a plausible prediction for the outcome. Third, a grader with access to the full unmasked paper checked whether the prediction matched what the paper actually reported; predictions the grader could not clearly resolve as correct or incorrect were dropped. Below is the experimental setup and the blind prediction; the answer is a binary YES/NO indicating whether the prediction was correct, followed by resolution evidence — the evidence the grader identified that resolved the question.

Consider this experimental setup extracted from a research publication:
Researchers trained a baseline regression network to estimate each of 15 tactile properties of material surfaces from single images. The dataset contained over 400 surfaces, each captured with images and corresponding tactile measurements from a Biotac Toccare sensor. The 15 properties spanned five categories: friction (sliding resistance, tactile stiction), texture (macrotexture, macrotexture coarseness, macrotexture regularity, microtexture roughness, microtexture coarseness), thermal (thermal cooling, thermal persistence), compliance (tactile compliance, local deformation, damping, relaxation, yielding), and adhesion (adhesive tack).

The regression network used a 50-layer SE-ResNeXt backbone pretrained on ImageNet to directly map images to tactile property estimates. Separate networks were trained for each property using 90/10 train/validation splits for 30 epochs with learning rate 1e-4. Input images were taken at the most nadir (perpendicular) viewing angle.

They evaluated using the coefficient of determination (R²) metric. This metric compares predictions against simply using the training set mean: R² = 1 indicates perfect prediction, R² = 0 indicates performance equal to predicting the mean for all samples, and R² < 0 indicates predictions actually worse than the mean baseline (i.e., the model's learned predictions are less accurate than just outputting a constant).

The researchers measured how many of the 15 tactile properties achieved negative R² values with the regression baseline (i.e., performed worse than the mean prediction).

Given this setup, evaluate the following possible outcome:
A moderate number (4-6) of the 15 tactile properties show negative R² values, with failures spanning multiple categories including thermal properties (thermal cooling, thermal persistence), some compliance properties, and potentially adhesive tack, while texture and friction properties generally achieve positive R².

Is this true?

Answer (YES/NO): NO